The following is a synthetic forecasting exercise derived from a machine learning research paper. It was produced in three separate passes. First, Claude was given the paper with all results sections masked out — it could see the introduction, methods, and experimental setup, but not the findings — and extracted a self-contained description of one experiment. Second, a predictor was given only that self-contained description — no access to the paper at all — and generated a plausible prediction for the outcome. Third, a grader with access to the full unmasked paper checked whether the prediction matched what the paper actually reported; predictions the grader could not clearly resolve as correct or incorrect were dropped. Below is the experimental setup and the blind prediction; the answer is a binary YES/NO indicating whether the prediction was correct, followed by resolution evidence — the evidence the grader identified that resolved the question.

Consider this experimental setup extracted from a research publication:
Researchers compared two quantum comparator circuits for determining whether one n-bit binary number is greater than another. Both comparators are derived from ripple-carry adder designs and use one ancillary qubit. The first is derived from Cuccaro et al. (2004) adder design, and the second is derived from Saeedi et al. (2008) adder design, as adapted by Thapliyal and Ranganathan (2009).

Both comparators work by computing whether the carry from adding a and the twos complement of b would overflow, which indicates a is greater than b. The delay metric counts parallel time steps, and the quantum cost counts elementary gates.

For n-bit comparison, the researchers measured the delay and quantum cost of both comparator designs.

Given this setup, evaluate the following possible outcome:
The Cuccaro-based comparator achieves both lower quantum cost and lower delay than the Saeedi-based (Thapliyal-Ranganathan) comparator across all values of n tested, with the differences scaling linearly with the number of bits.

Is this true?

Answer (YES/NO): NO